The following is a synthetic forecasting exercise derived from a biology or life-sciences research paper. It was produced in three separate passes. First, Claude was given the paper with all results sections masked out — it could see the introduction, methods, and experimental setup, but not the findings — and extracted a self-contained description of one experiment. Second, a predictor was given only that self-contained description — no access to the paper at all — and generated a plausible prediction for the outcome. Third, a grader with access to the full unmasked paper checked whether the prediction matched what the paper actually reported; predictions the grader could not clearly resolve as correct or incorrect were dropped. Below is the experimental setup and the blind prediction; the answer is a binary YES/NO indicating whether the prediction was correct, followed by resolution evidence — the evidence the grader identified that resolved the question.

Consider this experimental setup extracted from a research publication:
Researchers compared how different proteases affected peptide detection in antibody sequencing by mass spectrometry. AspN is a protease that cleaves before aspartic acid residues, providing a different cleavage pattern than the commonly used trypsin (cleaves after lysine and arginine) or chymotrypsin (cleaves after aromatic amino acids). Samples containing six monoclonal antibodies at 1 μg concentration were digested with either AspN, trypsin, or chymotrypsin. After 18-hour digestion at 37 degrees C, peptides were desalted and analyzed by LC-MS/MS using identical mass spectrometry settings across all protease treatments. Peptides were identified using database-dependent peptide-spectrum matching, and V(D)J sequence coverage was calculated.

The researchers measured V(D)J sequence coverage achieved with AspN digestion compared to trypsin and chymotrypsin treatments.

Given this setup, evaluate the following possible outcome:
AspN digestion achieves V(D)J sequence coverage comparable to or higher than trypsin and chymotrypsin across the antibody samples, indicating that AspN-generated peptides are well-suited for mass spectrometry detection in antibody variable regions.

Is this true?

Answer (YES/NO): NO